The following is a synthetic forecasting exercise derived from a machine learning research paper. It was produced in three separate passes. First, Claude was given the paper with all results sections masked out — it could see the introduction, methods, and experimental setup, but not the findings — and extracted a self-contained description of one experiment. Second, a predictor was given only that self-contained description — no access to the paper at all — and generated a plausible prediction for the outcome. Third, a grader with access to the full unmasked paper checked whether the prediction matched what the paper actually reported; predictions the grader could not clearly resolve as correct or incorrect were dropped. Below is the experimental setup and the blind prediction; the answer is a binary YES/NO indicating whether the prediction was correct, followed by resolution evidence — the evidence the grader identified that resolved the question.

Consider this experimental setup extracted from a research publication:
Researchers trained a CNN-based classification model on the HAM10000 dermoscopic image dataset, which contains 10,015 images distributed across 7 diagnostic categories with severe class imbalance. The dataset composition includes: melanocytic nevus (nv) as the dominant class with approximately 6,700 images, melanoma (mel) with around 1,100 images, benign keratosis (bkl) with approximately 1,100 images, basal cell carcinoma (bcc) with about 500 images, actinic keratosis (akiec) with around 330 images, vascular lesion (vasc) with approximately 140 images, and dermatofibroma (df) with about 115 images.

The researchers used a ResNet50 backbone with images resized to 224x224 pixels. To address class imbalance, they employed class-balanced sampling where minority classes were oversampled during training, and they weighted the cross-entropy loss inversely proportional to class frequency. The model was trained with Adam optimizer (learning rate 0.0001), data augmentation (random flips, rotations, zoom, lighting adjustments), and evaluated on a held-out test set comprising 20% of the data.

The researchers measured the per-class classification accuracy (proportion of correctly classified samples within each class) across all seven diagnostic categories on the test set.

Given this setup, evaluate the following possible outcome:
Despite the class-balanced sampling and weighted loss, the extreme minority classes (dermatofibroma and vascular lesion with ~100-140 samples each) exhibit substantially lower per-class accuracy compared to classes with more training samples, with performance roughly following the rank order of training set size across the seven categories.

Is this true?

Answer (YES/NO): NO